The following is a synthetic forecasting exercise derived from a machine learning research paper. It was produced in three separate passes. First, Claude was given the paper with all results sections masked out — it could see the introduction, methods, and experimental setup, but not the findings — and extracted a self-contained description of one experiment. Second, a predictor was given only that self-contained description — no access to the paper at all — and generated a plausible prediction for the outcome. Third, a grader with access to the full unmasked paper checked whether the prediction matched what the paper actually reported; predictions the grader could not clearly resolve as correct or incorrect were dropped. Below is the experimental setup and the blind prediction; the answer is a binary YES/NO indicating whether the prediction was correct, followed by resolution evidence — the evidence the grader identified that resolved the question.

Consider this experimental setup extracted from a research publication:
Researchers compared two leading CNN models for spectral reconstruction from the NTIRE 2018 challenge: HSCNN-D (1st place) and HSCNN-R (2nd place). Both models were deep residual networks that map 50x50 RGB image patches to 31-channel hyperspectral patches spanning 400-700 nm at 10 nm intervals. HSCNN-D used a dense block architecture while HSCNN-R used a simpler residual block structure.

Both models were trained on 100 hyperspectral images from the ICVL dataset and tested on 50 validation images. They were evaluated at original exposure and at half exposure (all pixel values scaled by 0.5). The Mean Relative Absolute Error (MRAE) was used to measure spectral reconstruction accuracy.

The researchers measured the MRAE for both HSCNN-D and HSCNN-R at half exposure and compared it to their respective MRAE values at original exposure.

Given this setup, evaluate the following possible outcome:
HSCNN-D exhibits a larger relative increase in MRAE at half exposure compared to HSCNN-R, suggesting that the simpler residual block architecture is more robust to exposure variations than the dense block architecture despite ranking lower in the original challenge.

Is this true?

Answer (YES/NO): NO